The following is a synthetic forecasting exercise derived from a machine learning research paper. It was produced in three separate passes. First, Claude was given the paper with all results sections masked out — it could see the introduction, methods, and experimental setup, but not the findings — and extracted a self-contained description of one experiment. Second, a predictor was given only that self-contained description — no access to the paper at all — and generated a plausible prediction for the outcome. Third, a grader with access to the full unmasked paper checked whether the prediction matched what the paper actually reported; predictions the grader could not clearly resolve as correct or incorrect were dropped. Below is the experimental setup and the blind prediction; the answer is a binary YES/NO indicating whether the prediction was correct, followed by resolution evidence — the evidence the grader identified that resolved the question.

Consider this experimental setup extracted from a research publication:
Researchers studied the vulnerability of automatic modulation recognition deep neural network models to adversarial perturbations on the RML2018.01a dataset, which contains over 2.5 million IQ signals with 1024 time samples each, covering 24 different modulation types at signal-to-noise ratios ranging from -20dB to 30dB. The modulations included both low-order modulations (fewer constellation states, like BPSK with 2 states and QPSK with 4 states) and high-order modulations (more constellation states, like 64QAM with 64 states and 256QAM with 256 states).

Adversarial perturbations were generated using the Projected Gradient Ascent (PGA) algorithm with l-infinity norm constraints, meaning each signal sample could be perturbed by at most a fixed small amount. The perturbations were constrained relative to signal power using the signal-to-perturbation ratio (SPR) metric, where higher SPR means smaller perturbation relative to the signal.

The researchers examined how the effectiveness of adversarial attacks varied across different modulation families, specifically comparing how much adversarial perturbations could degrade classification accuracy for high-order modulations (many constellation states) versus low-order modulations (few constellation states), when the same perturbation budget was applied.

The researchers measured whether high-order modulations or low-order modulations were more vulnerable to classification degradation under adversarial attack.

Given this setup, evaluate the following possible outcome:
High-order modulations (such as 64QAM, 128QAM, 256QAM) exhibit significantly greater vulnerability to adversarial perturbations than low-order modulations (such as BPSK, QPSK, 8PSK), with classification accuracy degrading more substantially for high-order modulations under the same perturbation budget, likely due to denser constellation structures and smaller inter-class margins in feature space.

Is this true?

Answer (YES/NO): YES